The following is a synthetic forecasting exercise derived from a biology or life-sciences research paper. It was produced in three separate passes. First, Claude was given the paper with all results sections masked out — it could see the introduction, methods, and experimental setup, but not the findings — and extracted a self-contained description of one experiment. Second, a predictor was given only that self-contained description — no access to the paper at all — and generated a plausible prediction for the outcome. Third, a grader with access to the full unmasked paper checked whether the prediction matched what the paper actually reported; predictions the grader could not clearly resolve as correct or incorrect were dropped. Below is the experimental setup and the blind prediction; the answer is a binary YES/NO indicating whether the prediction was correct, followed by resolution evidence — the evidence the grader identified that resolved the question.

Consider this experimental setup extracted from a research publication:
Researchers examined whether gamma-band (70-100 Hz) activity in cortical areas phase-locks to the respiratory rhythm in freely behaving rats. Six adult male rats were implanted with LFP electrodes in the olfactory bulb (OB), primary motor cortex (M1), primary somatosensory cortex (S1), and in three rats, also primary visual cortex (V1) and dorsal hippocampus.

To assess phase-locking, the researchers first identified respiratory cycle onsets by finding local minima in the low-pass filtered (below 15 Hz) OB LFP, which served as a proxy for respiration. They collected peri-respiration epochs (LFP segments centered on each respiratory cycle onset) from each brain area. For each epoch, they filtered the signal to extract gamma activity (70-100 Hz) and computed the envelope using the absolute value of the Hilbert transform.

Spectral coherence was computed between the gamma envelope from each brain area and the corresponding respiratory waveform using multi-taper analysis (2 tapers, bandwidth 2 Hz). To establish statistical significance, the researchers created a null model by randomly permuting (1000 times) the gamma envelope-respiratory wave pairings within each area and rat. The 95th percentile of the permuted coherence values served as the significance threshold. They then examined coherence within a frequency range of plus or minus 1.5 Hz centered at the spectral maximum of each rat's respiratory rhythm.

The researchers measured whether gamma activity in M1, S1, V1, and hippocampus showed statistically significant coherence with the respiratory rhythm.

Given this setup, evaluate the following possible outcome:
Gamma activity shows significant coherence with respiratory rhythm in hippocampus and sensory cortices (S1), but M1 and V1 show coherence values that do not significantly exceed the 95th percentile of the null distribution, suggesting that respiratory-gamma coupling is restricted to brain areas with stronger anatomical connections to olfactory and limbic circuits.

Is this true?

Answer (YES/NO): NO